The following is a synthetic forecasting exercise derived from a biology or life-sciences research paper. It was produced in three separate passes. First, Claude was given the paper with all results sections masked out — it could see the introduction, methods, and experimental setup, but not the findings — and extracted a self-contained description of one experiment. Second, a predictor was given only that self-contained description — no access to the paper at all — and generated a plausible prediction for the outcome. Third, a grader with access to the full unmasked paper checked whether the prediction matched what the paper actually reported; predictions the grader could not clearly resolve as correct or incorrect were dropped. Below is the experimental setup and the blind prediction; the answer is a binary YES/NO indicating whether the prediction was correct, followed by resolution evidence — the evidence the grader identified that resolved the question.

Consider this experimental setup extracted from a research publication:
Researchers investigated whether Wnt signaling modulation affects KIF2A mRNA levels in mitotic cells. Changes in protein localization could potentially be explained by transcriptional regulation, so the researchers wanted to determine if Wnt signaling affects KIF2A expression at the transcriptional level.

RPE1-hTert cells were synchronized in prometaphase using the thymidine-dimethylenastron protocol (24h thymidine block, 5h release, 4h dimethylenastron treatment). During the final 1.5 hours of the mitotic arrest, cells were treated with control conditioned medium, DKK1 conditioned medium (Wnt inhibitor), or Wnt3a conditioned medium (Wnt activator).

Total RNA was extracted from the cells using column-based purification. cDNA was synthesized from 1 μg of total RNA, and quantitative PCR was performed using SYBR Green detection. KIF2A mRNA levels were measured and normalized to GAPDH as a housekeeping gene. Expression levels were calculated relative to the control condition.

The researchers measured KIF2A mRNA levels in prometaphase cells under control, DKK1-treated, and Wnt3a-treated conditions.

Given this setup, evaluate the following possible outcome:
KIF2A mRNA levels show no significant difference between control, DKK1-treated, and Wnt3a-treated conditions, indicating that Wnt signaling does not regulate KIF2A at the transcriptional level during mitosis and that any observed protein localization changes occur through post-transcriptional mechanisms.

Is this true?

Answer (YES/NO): YES